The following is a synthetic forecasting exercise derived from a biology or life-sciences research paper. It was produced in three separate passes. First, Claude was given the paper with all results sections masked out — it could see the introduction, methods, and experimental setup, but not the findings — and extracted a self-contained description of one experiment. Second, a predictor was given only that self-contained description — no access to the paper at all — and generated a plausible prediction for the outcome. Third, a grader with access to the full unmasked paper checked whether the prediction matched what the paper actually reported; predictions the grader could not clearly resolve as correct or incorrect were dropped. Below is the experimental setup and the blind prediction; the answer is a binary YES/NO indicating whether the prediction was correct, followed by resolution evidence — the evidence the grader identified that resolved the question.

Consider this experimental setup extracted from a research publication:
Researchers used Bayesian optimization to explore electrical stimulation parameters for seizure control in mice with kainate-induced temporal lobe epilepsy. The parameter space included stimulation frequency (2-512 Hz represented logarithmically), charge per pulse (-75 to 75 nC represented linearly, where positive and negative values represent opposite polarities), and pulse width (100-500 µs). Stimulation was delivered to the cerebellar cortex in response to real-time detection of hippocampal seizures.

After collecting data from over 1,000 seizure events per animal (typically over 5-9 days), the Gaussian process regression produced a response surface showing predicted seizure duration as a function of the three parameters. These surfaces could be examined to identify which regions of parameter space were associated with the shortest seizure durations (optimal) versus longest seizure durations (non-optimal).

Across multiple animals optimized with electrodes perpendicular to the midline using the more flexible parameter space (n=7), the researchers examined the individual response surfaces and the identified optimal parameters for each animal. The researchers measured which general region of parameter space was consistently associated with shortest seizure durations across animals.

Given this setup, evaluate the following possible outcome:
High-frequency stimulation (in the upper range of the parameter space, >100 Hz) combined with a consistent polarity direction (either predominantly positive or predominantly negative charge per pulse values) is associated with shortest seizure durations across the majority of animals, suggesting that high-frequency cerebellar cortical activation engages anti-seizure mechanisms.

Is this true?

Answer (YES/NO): NO